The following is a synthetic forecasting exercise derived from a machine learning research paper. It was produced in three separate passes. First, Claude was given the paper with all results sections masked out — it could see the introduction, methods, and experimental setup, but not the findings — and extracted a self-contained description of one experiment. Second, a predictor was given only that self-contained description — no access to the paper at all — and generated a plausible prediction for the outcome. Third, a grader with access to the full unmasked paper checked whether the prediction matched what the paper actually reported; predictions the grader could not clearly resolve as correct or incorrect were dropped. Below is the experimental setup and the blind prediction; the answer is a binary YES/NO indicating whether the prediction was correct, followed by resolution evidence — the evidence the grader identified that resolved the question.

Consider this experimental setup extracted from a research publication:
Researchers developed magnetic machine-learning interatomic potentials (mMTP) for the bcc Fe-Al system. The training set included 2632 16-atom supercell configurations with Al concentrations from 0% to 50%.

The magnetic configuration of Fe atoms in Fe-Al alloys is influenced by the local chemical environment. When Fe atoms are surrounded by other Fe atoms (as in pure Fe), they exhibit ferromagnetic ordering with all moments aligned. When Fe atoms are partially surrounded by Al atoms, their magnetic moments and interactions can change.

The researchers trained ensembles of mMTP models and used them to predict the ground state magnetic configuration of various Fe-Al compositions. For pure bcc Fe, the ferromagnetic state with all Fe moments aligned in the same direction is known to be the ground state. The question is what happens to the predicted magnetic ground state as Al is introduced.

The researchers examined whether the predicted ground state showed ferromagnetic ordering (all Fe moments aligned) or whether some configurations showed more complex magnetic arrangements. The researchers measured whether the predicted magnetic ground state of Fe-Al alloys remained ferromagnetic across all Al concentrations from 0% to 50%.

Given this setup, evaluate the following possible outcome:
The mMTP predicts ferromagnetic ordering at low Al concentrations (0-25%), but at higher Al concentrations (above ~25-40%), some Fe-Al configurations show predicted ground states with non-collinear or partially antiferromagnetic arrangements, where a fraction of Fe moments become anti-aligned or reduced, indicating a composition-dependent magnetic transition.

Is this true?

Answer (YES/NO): NO